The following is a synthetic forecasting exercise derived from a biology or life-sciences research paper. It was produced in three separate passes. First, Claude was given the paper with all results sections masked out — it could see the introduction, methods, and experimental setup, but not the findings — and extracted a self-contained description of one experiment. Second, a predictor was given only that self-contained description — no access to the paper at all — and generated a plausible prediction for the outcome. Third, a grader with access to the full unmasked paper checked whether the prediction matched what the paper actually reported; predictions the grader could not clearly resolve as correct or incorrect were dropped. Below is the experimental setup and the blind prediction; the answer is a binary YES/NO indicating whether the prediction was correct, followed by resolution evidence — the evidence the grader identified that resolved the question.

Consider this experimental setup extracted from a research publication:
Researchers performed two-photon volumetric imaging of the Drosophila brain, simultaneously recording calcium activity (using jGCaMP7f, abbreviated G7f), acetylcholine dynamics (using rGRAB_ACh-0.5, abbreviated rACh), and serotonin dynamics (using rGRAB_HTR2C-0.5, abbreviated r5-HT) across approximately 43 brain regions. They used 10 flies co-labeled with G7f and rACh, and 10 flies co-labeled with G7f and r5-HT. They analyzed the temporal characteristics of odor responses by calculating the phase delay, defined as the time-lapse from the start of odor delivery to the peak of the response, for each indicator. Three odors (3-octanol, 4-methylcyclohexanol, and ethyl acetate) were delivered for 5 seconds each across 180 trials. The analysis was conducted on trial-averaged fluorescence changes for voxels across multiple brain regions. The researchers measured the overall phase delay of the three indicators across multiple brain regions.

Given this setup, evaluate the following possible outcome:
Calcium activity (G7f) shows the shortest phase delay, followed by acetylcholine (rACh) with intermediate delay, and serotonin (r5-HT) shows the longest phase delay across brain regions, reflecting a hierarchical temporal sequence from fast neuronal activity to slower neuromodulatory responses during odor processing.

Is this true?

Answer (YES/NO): YES